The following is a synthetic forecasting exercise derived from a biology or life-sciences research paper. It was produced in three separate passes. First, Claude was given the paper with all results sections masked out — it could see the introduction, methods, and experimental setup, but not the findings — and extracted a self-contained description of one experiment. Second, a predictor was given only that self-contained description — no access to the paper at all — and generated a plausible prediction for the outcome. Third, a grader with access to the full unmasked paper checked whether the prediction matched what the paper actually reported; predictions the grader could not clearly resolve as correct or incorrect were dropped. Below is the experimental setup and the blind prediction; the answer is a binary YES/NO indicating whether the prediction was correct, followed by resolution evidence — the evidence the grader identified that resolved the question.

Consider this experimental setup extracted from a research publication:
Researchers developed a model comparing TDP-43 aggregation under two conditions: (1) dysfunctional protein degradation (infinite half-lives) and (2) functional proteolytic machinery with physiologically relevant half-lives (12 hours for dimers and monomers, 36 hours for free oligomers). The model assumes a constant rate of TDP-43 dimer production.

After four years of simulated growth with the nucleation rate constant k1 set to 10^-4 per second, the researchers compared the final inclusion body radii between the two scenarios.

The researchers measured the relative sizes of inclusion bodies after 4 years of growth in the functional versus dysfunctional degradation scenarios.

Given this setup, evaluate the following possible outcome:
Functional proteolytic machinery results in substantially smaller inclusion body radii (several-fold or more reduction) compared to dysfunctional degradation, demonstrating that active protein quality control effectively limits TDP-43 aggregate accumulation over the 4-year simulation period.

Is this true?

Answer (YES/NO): YES